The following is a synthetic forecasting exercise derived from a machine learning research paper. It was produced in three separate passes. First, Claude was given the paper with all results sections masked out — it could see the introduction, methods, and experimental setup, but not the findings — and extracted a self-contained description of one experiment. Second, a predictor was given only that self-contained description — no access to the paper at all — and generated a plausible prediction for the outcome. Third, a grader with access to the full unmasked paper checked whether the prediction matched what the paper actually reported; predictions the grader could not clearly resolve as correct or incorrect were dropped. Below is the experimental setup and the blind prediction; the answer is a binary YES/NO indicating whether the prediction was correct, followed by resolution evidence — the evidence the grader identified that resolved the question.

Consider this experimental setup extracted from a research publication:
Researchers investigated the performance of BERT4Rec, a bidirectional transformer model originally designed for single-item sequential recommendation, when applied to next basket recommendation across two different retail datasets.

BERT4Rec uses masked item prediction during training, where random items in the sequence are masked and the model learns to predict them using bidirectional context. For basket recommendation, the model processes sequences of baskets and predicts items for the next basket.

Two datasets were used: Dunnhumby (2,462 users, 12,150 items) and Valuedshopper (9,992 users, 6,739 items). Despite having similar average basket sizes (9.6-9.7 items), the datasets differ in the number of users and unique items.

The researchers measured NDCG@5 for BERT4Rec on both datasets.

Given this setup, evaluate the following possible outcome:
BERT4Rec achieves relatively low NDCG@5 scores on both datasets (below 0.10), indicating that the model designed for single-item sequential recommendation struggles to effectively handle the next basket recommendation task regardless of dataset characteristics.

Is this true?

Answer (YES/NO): YES